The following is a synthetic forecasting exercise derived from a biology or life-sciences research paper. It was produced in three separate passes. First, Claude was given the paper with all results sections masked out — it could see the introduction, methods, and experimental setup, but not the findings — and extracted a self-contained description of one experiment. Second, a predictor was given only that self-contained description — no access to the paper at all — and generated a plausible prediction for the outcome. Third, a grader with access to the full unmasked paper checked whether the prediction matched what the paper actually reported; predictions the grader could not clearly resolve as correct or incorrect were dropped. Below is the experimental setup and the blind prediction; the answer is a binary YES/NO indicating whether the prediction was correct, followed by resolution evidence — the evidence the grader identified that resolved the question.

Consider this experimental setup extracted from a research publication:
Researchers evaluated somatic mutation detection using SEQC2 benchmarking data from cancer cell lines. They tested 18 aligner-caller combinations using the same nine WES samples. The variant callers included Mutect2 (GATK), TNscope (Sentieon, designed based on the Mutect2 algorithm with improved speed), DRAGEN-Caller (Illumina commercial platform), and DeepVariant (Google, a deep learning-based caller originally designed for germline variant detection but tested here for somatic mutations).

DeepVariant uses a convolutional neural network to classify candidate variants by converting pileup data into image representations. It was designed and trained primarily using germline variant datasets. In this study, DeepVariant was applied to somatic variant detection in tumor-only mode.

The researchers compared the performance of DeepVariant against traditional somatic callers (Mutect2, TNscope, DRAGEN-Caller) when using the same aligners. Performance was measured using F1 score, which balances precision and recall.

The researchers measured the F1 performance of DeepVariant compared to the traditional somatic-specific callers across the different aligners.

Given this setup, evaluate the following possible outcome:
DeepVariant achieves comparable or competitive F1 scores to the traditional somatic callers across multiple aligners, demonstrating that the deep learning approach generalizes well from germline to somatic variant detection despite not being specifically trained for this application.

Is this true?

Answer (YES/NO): NO